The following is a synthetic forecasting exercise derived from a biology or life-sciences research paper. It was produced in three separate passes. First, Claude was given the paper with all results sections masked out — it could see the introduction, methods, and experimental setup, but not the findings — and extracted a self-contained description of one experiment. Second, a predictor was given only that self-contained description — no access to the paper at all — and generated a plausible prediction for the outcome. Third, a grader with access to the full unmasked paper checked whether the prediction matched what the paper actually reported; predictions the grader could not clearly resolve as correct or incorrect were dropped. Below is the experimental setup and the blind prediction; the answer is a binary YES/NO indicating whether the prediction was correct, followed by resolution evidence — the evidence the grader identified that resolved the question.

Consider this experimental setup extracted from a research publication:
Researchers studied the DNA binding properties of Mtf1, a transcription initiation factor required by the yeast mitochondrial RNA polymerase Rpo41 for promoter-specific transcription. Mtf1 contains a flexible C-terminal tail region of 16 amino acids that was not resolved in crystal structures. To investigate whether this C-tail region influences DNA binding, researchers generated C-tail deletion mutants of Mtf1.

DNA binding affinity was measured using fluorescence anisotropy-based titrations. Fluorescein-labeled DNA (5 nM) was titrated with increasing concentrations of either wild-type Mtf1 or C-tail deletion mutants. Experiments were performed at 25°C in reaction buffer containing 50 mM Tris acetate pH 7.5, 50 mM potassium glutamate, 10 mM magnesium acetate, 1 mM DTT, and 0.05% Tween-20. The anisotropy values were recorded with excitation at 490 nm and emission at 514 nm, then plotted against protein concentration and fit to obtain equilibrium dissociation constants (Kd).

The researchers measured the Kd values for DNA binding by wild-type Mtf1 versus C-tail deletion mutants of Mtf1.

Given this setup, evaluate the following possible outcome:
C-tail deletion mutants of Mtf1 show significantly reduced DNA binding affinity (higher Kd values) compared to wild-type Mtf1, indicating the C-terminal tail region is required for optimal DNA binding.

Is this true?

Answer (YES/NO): NO